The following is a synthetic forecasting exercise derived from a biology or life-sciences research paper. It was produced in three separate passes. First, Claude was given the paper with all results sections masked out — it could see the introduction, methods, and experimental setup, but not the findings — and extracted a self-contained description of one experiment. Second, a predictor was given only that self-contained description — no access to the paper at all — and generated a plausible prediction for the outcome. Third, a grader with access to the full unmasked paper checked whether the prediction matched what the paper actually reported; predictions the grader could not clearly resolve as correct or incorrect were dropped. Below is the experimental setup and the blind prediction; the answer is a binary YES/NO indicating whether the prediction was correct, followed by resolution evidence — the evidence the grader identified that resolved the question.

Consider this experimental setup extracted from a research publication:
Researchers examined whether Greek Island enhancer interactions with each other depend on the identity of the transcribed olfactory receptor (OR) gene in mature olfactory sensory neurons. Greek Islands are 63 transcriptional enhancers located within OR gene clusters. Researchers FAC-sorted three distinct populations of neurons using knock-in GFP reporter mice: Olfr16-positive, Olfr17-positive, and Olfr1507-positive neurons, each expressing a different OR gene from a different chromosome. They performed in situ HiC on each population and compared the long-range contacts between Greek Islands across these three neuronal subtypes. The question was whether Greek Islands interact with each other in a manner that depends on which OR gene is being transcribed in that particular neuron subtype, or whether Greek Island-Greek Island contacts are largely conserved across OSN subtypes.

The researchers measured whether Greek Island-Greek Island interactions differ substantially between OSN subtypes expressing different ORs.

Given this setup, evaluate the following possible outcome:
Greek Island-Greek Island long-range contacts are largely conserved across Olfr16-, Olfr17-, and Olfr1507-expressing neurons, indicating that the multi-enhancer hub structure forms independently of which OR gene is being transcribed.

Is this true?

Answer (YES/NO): YES